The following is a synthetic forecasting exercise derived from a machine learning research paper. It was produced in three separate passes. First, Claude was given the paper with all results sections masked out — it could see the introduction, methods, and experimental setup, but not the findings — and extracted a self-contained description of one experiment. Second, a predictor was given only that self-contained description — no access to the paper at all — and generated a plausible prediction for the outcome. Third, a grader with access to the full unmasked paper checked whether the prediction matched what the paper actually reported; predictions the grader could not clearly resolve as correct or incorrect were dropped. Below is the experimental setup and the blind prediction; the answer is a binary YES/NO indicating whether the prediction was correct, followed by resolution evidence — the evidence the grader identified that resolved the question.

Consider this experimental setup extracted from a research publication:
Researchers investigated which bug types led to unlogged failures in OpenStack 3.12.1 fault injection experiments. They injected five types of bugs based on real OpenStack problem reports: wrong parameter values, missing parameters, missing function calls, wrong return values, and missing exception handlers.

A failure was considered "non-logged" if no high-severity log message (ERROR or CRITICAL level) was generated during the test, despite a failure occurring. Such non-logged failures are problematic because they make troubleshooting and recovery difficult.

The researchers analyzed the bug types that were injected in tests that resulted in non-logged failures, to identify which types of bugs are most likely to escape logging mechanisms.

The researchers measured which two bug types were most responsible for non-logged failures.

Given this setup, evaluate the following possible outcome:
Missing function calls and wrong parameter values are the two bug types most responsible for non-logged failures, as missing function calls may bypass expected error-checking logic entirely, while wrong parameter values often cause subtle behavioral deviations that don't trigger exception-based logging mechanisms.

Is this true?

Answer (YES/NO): NO